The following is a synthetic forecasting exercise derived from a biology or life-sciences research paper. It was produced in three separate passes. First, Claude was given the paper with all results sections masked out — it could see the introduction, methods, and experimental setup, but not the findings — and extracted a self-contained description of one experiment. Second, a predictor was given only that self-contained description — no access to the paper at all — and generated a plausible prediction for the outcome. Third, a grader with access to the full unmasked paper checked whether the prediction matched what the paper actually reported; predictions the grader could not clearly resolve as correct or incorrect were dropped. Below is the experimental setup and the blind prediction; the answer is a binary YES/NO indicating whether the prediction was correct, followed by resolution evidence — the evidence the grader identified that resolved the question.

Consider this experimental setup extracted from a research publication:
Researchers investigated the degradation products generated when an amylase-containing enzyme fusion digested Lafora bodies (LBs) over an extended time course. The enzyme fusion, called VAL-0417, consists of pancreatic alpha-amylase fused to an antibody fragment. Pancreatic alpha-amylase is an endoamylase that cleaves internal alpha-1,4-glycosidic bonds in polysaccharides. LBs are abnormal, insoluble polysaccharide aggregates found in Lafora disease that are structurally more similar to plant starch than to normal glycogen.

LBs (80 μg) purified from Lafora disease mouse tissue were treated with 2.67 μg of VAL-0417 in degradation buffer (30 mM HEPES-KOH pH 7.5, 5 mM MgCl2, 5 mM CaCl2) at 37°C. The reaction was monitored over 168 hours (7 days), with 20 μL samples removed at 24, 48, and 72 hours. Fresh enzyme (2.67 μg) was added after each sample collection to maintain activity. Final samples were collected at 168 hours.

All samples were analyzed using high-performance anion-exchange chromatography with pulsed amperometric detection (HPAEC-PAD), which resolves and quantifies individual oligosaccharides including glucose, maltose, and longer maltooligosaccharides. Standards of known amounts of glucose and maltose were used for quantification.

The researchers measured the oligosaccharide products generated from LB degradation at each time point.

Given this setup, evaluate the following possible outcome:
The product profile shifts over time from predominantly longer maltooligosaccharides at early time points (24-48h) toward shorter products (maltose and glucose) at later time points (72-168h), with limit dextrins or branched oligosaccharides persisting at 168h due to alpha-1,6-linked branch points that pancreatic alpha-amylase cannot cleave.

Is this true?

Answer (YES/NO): NO